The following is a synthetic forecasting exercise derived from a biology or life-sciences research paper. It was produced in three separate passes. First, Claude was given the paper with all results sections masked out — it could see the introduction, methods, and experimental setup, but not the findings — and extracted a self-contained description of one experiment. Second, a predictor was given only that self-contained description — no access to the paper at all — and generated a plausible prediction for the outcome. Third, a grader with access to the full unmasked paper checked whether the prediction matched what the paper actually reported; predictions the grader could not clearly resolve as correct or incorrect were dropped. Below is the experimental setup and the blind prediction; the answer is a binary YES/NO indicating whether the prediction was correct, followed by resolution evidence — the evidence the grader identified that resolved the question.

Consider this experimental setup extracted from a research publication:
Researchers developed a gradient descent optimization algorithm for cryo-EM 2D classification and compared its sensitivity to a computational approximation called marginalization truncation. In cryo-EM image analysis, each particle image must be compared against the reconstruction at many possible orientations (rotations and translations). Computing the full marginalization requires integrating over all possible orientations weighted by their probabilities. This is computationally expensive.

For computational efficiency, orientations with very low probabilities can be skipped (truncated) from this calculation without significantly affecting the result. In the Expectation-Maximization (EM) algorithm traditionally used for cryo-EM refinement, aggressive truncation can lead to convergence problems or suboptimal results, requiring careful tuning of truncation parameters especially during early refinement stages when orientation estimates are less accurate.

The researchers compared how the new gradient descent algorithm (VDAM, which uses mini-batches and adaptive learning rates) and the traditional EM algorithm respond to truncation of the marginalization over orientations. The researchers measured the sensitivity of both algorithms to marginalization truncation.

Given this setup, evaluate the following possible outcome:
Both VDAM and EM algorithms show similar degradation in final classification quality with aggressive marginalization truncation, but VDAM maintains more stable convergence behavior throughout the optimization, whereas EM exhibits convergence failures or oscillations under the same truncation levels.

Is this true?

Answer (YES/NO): NO